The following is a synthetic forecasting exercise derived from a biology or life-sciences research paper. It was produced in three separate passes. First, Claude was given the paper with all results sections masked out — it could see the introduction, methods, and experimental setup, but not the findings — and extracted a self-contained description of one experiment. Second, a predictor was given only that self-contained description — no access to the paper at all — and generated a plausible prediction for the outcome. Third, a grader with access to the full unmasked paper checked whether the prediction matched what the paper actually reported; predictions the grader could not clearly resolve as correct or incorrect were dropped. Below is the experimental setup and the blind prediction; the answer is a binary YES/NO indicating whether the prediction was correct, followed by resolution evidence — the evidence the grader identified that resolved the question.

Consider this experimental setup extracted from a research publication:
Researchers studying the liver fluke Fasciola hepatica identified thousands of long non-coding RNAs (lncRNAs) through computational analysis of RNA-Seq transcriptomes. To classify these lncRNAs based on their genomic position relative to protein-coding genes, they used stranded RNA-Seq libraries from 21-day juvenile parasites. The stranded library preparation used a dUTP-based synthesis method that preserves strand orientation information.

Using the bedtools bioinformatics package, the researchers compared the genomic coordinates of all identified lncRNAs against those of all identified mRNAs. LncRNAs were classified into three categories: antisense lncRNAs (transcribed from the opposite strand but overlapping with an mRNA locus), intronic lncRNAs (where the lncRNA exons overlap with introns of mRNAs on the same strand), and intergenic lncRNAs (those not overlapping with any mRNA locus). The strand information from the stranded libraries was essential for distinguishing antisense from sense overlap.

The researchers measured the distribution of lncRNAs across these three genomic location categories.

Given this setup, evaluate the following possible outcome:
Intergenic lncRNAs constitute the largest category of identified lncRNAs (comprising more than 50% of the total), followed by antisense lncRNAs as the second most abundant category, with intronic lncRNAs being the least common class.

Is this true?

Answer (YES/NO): YES